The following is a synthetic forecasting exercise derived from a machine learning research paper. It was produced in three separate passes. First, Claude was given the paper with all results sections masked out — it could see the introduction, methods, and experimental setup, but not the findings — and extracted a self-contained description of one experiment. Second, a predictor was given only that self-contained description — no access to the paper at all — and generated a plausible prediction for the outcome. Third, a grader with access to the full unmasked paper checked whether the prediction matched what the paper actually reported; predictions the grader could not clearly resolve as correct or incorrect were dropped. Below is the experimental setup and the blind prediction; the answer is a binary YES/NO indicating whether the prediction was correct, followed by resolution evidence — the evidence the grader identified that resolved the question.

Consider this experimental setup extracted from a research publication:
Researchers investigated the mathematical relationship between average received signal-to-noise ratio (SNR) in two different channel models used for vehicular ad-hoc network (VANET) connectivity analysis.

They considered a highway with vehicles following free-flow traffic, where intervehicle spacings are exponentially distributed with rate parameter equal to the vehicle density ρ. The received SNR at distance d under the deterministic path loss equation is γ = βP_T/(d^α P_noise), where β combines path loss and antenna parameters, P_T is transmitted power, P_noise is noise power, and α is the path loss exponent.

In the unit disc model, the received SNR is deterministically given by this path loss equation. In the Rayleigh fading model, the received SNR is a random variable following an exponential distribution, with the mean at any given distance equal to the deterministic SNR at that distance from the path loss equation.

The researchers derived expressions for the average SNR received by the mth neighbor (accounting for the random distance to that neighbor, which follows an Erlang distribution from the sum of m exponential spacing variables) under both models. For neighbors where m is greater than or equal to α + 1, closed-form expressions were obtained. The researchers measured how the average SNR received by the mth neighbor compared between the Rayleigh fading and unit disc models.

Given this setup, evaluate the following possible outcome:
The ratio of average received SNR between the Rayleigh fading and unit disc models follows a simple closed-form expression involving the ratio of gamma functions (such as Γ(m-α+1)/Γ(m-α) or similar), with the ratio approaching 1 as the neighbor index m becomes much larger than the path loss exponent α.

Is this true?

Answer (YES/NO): NO